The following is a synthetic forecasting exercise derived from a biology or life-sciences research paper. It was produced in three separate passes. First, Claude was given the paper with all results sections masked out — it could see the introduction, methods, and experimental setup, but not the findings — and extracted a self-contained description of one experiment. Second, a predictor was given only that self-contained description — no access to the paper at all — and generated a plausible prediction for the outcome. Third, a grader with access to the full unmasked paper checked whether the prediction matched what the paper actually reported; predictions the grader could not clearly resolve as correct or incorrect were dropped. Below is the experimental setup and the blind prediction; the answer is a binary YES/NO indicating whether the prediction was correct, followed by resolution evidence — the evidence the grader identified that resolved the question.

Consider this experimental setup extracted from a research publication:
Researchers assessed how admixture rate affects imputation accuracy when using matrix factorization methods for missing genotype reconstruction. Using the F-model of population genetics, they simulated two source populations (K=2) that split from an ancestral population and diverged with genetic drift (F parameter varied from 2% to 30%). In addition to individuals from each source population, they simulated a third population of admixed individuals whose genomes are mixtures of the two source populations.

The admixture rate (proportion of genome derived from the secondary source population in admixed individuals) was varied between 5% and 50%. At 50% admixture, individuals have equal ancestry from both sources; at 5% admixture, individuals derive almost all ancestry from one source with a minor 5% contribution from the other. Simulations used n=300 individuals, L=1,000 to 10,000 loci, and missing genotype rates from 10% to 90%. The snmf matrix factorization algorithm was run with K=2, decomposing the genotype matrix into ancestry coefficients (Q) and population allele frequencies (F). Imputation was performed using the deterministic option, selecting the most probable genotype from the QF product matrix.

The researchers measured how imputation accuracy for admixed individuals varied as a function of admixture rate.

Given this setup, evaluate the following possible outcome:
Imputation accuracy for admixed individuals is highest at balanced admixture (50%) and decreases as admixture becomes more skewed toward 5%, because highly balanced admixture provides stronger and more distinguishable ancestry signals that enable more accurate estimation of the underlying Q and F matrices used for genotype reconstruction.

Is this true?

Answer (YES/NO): NO